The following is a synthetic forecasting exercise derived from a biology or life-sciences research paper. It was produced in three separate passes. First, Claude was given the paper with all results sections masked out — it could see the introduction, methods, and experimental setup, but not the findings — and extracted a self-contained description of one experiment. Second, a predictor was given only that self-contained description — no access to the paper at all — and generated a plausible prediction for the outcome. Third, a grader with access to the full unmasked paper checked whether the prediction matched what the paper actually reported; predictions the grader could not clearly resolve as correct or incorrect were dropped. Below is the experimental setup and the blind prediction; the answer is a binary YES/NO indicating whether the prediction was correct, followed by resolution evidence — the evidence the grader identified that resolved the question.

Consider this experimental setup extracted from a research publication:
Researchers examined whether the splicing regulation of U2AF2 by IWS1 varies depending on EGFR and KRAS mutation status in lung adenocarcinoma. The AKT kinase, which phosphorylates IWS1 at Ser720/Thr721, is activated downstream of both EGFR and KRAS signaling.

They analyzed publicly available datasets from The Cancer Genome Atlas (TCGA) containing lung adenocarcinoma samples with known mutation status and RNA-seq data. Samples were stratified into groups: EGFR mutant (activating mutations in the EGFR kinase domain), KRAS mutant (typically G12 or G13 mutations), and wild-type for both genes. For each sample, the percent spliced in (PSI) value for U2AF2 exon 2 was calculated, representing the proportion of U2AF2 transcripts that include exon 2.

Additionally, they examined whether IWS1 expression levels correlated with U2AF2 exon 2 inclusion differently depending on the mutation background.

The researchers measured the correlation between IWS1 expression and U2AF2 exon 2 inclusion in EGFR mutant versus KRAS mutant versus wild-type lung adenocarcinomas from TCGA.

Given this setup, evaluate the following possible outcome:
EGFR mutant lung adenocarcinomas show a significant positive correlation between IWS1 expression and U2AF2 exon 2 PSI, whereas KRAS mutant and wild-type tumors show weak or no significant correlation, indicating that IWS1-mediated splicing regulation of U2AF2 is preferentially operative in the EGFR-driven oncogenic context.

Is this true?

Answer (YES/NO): YES